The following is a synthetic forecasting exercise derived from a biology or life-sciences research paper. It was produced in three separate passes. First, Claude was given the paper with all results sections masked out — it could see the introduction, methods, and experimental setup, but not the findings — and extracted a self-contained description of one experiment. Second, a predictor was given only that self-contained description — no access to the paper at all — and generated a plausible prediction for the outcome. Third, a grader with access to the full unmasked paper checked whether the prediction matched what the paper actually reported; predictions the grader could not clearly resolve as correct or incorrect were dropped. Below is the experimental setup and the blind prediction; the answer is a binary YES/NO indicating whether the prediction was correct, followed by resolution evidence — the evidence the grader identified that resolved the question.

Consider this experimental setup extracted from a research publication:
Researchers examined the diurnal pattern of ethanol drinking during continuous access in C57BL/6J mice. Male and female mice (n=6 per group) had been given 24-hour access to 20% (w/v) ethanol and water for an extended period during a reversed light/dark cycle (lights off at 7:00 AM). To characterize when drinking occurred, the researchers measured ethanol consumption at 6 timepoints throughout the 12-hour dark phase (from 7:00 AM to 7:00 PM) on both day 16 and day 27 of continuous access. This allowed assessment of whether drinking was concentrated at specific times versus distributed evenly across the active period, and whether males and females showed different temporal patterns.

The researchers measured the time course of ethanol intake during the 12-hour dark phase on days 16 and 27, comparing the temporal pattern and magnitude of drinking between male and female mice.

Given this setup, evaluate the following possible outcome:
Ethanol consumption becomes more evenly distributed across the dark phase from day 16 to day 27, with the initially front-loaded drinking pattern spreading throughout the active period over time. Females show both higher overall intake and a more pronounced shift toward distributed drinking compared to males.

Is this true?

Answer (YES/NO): NO